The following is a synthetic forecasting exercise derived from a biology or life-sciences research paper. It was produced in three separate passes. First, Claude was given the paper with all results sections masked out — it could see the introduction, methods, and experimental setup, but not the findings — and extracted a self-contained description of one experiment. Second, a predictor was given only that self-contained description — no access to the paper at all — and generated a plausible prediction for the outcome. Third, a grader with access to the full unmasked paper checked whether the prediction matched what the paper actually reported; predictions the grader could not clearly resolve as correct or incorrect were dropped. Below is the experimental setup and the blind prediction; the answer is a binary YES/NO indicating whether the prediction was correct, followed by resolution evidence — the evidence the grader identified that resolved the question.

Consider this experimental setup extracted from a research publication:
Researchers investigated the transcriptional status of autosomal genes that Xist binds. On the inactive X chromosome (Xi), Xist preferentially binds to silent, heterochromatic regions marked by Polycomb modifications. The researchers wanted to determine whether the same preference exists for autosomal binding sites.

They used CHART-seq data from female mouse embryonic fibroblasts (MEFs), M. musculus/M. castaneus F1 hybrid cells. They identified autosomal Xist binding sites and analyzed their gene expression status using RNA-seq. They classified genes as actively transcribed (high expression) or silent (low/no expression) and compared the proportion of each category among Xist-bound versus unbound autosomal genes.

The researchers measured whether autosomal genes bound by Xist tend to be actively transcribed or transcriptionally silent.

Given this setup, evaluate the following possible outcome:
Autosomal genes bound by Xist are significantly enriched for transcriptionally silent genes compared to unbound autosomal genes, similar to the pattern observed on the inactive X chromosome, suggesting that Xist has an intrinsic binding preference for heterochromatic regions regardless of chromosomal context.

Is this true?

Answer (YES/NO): NO